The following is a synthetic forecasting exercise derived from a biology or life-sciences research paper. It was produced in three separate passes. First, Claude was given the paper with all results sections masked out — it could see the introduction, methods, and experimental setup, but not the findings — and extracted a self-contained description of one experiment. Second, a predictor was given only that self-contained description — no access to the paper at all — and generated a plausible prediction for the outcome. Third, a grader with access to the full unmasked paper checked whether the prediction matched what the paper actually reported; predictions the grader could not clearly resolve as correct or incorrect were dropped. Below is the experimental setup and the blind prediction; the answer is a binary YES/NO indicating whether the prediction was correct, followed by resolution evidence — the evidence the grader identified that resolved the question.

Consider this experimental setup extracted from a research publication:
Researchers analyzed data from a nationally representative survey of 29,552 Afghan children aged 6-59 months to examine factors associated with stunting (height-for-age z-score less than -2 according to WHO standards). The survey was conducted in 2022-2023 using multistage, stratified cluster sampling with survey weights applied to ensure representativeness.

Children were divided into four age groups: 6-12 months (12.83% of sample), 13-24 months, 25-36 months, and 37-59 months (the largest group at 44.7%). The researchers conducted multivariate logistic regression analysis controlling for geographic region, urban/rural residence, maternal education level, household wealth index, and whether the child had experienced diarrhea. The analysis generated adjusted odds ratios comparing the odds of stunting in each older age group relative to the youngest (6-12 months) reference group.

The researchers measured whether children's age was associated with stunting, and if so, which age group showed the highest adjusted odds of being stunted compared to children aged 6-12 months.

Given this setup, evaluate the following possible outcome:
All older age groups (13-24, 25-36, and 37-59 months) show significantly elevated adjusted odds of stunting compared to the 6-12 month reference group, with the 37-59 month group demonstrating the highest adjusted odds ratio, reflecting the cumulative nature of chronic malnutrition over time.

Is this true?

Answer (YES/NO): NO